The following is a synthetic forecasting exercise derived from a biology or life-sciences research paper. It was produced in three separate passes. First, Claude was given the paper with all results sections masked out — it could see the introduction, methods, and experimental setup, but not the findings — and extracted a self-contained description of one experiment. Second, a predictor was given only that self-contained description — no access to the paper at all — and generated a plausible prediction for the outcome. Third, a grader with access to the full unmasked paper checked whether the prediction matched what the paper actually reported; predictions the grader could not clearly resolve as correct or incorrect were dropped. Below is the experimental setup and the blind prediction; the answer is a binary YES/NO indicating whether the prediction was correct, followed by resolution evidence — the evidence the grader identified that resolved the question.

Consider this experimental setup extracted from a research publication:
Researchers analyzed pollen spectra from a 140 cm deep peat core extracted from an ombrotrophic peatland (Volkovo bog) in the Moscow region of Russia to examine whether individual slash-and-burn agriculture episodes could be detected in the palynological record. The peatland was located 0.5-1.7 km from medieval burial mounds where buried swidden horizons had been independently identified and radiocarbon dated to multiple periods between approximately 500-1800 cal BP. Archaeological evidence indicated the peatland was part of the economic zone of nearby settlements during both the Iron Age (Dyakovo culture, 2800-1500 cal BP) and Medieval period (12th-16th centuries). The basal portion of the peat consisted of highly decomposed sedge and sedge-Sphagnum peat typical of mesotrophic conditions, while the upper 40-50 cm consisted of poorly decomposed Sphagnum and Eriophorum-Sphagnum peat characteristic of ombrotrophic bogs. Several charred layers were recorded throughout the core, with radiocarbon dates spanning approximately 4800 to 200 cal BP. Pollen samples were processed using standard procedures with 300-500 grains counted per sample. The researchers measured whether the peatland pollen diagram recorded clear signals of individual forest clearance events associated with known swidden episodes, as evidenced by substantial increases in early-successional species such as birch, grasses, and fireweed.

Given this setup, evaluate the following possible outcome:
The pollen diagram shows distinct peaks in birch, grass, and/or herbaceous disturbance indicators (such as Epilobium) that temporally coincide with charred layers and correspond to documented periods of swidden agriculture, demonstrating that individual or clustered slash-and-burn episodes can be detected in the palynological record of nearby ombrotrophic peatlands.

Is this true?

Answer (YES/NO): NO